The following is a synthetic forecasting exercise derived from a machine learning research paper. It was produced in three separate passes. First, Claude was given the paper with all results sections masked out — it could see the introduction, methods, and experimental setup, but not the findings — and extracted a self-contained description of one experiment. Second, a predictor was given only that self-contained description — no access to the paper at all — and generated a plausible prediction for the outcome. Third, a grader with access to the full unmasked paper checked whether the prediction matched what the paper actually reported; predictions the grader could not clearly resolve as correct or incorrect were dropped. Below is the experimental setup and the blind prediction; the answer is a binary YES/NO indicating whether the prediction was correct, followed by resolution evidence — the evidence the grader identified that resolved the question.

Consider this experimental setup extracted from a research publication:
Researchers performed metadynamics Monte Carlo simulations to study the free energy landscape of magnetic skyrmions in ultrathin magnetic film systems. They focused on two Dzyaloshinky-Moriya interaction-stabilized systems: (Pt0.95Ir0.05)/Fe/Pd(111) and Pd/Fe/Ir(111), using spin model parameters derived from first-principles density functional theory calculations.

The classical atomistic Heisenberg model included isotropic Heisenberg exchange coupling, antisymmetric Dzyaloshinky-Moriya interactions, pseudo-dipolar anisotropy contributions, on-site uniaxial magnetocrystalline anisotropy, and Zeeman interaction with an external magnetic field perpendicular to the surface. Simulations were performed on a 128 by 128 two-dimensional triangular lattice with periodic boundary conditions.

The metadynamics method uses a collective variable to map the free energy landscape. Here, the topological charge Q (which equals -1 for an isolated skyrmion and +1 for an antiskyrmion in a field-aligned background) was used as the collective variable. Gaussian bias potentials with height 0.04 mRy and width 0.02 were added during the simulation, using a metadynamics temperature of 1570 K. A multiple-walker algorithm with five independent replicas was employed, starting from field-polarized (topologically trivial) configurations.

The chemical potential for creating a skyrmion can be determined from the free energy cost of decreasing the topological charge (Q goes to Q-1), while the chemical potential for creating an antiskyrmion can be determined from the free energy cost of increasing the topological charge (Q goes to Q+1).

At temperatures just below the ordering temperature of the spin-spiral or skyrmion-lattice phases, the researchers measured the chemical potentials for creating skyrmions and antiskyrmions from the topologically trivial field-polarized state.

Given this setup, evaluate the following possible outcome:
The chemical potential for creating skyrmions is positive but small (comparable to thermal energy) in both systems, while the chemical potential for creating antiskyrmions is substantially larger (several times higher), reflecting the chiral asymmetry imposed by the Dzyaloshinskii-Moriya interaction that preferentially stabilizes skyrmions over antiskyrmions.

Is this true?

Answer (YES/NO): NO